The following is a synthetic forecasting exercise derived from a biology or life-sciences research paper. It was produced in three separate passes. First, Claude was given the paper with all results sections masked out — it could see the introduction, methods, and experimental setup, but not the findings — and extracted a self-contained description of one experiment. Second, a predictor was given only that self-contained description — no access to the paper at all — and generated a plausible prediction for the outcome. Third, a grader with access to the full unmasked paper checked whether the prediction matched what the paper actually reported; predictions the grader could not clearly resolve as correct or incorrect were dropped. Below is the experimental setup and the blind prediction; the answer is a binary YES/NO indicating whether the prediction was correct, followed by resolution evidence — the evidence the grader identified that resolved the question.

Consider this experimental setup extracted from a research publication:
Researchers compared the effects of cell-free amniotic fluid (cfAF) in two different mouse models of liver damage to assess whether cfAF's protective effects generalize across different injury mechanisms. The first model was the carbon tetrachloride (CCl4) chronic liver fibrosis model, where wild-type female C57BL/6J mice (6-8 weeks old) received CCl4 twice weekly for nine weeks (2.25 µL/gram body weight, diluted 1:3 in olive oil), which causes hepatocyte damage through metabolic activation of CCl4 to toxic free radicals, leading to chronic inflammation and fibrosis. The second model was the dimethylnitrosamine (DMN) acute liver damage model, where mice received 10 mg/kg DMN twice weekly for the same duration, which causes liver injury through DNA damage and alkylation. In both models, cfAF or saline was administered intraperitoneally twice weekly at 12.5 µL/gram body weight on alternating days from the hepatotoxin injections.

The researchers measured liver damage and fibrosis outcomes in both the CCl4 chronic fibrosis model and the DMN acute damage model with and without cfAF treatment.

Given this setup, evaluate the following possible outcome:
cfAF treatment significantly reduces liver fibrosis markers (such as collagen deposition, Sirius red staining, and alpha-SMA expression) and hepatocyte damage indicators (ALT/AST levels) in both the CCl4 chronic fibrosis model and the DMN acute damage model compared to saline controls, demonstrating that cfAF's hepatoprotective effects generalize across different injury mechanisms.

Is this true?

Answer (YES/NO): NO